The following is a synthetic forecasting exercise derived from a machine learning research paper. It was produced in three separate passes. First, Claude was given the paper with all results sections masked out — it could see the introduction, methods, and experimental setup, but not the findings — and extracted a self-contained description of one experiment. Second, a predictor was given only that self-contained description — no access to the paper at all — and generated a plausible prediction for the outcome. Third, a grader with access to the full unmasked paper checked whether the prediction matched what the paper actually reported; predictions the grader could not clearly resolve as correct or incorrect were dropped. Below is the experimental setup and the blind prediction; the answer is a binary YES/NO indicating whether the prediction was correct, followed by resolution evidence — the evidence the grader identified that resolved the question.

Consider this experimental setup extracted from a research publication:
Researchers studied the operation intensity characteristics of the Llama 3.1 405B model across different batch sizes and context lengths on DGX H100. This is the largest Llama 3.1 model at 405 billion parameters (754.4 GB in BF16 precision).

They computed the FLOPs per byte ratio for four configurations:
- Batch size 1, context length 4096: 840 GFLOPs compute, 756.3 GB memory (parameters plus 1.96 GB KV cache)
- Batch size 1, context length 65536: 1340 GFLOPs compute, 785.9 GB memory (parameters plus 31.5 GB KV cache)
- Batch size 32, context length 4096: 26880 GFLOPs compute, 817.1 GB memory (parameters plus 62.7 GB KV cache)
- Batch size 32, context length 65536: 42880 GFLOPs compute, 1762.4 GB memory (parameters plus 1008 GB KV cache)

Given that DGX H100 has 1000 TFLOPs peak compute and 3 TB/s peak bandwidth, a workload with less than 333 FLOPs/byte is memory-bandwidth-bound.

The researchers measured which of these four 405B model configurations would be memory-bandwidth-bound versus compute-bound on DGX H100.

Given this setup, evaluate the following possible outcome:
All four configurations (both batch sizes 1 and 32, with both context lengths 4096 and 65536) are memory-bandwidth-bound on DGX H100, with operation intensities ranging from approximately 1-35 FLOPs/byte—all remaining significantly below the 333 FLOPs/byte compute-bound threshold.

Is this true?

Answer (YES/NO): YES